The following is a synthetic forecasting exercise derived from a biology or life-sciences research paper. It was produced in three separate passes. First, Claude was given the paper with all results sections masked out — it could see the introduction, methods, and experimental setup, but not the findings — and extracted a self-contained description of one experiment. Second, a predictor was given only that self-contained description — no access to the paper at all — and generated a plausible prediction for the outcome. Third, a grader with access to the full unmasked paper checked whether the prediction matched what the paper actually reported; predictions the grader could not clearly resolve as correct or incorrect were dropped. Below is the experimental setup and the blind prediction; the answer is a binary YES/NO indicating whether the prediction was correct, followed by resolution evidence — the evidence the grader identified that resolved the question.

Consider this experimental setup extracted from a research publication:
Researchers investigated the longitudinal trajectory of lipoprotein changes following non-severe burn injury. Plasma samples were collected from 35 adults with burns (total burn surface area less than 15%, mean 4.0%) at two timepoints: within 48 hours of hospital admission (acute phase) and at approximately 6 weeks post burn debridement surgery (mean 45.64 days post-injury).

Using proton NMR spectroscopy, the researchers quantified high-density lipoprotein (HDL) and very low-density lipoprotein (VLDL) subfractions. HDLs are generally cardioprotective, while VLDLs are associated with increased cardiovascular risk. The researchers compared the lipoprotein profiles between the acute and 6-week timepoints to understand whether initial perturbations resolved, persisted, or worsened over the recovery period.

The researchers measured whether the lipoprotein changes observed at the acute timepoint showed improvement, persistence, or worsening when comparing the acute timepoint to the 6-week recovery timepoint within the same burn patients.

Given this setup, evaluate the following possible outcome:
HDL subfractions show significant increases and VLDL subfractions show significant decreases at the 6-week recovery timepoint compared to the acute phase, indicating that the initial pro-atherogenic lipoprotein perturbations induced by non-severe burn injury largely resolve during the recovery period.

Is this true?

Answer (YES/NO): NO